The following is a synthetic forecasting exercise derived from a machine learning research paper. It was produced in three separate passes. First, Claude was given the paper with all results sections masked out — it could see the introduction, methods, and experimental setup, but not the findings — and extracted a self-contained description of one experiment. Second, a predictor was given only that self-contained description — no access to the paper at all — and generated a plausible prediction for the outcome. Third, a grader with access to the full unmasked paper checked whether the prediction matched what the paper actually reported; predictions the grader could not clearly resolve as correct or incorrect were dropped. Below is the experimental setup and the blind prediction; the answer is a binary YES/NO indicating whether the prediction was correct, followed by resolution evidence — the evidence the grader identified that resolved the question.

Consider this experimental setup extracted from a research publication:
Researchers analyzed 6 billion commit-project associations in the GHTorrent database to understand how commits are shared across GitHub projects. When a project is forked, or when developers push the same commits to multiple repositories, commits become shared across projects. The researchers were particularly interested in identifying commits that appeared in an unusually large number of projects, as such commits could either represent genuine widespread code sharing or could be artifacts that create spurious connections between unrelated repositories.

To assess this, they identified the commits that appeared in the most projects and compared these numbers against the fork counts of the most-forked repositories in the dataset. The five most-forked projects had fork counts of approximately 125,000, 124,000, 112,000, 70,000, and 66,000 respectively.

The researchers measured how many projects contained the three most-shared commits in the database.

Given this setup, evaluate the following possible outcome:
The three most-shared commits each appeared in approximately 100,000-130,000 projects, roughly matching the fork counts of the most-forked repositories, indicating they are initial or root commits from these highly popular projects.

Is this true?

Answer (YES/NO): YES